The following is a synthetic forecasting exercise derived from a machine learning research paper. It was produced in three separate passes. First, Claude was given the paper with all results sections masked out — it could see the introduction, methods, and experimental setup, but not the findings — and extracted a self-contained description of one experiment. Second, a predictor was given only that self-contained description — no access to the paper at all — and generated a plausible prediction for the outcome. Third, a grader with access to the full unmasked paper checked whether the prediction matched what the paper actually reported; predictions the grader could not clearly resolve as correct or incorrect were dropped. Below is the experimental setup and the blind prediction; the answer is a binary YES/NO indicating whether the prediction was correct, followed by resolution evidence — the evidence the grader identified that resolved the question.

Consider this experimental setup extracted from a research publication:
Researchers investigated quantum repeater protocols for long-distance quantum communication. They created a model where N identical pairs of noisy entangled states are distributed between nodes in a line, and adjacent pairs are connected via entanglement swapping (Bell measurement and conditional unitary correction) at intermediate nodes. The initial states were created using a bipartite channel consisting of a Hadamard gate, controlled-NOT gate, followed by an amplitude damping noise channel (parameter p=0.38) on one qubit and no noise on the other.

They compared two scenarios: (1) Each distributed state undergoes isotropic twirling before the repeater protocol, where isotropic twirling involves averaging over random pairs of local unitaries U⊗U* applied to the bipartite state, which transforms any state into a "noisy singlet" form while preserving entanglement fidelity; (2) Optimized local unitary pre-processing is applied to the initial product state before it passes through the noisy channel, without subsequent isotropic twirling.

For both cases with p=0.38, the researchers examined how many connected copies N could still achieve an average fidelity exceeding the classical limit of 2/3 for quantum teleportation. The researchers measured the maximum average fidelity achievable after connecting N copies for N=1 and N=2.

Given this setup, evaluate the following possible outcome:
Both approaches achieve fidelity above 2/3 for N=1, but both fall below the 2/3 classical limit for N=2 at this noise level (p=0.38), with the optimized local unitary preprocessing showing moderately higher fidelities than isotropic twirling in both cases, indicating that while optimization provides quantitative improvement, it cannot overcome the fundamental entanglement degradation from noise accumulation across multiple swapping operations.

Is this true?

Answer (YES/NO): NO